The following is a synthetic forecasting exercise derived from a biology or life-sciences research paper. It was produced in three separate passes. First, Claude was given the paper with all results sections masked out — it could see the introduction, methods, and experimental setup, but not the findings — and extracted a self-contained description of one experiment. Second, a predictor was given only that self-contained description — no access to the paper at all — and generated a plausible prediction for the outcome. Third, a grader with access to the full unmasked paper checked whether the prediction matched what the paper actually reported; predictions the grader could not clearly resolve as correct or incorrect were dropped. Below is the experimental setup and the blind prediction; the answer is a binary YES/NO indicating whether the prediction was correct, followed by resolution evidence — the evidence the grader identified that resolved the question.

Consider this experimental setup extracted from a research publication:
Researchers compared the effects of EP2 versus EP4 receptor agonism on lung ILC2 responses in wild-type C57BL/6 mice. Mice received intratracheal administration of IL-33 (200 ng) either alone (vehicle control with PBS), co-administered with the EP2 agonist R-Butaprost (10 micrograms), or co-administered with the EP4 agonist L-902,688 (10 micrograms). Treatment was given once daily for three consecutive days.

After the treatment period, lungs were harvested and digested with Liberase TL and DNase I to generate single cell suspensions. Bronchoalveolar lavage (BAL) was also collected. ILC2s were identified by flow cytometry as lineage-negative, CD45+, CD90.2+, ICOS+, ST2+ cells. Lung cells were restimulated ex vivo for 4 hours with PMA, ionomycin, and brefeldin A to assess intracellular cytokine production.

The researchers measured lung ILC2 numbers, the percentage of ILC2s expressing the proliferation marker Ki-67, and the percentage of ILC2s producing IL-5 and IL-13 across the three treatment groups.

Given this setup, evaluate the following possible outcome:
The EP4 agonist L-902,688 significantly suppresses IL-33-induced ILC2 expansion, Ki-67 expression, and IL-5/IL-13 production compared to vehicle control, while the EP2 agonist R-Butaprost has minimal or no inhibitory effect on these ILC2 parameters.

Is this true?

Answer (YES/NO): YES